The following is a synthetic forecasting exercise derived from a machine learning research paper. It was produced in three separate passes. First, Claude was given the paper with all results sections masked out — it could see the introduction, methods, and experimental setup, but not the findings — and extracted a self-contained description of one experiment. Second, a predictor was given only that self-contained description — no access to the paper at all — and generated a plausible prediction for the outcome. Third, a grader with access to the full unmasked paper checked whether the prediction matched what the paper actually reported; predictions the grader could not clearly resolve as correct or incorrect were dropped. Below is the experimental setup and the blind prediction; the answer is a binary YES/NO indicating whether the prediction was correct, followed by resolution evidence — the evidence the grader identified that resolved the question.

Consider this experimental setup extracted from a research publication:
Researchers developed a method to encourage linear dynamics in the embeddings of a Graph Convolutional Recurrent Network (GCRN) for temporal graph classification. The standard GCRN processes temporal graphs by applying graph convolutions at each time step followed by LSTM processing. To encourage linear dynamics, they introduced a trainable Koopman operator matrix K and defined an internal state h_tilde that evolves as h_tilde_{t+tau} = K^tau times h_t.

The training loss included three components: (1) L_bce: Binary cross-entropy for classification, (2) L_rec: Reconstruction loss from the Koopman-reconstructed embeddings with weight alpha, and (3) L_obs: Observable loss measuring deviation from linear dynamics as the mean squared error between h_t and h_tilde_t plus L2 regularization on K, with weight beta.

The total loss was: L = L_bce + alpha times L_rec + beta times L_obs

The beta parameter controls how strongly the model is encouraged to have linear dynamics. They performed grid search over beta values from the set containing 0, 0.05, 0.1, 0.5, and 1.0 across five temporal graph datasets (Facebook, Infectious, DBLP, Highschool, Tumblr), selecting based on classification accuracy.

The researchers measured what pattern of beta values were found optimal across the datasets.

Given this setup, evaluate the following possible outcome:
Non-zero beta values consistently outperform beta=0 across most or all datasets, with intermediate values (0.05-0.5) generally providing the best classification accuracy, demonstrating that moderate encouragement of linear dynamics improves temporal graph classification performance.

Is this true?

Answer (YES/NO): YES